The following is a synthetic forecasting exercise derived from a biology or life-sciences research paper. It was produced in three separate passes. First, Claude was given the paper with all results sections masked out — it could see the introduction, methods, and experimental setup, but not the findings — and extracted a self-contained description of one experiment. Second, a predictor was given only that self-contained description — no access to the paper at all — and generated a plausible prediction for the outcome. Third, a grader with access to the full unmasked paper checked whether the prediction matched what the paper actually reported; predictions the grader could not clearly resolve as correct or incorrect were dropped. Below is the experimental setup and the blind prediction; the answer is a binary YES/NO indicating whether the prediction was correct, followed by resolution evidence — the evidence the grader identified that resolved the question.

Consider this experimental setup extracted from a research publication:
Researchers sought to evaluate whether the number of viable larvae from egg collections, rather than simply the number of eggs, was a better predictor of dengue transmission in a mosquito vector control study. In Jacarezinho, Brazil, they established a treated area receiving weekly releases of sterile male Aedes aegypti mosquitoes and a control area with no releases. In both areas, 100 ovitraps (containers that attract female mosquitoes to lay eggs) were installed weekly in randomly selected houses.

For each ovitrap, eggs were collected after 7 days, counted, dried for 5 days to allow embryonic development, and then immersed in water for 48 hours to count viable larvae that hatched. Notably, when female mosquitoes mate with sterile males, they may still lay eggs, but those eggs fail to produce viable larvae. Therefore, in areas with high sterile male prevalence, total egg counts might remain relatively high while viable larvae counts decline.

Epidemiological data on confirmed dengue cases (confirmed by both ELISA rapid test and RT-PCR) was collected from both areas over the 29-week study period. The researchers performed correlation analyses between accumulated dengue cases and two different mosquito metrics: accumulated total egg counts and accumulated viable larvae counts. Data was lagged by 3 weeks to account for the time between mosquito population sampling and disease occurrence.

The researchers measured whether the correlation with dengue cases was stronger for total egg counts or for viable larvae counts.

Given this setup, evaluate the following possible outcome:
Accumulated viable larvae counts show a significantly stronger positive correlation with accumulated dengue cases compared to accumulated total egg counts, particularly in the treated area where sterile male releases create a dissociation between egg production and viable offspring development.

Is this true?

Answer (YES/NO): NO